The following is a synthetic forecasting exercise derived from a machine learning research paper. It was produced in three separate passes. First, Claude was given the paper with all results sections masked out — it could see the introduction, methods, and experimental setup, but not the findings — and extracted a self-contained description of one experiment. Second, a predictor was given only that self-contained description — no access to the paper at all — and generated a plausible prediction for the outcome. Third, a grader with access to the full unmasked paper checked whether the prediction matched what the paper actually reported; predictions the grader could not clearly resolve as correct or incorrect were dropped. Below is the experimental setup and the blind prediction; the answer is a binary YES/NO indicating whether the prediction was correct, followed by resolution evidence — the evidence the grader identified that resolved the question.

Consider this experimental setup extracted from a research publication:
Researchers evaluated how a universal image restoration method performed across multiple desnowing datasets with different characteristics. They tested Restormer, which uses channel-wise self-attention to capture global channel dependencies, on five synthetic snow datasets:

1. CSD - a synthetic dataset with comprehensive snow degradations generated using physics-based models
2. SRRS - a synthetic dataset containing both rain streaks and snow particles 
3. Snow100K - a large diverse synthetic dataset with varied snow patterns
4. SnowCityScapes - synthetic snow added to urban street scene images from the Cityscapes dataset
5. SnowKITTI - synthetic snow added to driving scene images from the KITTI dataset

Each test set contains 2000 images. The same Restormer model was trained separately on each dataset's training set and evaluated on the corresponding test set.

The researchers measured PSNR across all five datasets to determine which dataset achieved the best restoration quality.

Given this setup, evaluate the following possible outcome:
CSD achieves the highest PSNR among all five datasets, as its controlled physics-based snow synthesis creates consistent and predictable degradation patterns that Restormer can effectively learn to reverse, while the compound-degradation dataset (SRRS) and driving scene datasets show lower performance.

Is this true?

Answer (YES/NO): NO